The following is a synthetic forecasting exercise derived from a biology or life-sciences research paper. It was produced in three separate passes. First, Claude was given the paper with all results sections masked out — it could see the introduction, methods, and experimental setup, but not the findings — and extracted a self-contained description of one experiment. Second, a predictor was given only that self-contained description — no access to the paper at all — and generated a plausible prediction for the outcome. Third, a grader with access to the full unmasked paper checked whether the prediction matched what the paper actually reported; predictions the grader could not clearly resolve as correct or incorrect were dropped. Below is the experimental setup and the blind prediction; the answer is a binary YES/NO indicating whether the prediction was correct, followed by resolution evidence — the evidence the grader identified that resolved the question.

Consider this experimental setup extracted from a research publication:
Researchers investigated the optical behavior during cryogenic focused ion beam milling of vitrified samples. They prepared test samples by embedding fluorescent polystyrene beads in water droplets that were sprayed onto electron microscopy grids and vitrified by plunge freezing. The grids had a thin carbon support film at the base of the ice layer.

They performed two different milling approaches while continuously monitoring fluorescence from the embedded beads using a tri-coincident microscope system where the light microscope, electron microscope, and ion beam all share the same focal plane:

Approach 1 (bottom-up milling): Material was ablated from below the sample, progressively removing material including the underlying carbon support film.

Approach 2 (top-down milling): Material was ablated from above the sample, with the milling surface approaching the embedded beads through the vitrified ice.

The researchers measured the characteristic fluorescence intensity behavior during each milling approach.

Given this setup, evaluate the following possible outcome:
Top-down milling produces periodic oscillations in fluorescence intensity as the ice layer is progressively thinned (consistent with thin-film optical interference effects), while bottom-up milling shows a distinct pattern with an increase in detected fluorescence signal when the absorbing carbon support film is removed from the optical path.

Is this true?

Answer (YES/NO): YES